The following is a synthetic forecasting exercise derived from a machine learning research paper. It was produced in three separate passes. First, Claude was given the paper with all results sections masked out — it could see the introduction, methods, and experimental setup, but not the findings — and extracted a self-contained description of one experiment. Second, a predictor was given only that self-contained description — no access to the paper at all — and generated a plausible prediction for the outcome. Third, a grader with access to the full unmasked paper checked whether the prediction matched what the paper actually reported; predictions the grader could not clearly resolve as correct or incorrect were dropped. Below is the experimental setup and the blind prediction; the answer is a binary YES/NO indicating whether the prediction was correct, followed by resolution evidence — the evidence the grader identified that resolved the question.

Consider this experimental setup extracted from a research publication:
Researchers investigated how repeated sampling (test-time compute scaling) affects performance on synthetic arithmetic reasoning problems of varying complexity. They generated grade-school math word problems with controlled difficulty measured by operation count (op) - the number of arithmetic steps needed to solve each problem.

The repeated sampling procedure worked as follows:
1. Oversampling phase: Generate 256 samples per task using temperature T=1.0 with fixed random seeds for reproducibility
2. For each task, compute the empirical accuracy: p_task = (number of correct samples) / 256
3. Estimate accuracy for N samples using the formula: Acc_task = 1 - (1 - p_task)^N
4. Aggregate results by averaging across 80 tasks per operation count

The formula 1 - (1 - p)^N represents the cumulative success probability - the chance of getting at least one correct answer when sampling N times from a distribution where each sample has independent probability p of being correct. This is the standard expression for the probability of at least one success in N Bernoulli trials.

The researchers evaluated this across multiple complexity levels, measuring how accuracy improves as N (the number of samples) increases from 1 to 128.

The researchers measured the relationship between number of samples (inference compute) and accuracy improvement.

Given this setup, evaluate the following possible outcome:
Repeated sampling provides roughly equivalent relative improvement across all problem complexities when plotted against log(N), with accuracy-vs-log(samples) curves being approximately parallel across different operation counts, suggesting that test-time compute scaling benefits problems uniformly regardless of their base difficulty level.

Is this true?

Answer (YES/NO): NO